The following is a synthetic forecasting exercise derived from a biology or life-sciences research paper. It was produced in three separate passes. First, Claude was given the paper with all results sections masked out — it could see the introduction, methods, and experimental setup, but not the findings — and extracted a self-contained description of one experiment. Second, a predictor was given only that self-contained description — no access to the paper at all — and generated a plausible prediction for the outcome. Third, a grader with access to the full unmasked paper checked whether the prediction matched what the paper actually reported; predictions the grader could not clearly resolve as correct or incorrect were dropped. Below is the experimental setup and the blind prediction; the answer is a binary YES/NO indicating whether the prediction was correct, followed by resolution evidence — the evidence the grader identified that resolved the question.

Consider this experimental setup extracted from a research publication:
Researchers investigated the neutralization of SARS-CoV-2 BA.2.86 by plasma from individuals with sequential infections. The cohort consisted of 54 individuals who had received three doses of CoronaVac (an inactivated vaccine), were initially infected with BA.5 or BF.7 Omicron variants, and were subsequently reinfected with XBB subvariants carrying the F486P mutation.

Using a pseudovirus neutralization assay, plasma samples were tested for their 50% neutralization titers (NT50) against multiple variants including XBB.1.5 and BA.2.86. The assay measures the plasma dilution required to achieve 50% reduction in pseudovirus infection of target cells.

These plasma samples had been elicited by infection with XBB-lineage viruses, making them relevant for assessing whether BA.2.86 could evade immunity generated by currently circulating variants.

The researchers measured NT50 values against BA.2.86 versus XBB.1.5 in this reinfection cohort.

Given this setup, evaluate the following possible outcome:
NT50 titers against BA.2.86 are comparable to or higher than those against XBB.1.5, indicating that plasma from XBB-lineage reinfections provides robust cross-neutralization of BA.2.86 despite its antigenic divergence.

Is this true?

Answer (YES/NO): NO